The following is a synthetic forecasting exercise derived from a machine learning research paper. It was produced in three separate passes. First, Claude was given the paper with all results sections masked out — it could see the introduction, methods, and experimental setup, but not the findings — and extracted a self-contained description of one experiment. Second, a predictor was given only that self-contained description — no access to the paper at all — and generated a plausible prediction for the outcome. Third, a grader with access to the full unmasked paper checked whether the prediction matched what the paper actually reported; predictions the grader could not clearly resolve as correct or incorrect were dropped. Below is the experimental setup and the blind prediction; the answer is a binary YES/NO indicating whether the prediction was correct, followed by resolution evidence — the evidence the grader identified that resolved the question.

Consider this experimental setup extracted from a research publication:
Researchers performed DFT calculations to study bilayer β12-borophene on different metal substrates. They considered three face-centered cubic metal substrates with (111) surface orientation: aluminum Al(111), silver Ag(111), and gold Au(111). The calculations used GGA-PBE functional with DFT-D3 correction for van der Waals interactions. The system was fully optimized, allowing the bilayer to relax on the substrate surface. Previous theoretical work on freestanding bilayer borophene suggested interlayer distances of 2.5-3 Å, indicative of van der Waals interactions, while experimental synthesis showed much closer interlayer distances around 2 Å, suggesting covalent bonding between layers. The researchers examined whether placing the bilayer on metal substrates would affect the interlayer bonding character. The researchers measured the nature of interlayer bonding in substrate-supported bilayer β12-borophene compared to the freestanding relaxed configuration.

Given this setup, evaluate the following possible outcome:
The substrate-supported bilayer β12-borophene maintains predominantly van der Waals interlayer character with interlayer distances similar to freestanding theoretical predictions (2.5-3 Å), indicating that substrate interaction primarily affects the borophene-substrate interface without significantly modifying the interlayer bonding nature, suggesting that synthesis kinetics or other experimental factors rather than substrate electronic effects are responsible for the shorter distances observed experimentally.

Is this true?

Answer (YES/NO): NO